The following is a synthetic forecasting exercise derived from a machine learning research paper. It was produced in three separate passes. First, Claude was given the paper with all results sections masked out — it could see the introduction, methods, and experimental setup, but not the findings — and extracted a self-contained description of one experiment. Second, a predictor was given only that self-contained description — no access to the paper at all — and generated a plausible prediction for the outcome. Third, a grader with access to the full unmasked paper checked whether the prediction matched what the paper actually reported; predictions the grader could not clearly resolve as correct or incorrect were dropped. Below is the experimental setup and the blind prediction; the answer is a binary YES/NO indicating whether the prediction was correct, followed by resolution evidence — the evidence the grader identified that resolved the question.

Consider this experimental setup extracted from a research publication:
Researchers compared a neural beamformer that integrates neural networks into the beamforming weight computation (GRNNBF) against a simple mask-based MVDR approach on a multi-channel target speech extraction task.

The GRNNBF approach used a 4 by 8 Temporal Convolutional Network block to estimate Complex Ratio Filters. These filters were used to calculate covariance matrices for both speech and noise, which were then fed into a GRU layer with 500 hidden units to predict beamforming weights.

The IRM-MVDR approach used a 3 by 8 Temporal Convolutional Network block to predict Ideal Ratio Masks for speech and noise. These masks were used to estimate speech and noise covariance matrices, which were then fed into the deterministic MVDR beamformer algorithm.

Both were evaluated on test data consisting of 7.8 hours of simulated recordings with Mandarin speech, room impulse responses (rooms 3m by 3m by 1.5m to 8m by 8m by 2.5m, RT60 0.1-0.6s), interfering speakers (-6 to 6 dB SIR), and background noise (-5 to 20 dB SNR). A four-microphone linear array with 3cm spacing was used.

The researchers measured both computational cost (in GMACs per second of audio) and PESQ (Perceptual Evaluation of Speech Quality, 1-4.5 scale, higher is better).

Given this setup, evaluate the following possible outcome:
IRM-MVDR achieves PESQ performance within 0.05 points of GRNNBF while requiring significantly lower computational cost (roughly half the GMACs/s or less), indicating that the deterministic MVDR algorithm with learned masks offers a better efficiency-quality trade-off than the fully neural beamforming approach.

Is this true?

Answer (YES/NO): NO